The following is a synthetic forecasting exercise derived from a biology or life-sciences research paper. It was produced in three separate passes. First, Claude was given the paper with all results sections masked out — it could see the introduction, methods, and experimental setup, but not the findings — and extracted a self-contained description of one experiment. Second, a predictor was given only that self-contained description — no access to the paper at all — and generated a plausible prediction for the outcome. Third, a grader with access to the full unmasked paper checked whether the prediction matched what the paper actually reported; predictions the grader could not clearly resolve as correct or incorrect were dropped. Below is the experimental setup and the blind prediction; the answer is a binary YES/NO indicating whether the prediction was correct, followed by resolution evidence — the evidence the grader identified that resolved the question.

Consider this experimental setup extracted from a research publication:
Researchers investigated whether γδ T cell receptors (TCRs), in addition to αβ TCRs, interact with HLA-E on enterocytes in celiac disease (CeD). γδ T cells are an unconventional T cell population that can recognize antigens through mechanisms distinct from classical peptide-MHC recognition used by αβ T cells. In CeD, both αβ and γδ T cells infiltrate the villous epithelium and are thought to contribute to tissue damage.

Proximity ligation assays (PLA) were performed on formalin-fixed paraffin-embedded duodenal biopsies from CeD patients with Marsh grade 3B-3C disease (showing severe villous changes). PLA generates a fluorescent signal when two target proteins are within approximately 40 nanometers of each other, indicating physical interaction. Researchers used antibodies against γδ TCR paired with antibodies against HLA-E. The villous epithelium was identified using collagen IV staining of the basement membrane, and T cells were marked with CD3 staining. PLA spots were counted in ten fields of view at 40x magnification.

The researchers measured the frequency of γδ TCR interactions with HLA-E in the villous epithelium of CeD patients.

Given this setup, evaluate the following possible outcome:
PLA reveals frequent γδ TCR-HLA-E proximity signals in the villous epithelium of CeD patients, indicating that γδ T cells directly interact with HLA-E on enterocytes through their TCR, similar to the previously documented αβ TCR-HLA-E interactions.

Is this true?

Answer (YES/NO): YES